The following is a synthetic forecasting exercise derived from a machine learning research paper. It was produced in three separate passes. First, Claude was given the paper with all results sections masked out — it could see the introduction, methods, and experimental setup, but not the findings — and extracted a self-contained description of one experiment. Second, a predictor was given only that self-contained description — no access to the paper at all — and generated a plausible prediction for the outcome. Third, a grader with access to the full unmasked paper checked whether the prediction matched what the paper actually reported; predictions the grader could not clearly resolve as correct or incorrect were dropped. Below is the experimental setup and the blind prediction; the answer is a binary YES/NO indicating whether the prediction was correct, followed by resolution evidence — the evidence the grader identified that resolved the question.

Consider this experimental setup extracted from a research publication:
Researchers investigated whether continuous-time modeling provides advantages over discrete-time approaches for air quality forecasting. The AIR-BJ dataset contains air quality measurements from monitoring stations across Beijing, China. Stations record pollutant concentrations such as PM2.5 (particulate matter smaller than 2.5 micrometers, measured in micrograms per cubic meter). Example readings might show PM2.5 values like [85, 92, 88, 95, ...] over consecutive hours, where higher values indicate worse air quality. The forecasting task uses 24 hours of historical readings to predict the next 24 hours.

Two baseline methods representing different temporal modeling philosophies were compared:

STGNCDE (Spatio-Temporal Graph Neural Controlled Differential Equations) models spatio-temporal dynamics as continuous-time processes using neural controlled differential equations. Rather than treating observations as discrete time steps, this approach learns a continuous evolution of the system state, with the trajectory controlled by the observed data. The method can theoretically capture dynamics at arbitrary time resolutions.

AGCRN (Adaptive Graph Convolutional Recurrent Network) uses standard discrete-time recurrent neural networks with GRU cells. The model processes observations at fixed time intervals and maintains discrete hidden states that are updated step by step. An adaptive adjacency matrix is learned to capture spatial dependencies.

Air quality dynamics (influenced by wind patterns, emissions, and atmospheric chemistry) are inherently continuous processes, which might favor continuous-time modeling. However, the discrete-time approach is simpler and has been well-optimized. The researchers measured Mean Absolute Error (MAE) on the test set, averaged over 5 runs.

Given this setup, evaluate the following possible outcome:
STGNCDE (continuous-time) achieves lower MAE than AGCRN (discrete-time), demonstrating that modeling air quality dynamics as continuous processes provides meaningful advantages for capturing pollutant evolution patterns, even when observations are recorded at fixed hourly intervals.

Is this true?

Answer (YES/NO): NO